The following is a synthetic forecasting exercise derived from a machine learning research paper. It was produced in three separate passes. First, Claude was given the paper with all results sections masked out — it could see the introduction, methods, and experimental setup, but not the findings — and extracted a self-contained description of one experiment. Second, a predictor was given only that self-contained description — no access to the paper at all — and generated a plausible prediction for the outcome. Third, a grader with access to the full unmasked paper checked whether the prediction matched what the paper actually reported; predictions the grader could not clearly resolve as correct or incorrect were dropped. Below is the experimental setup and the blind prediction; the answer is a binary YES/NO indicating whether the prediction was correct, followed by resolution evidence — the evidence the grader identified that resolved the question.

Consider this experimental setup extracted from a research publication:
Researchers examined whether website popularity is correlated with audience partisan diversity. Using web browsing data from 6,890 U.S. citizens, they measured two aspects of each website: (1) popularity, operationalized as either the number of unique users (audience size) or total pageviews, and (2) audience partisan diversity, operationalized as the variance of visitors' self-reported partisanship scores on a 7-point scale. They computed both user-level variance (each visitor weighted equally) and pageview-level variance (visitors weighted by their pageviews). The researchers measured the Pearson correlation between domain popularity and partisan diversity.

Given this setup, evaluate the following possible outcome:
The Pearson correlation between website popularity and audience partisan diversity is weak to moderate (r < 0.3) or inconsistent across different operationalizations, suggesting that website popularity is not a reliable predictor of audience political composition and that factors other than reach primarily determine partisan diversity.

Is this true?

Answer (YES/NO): YES